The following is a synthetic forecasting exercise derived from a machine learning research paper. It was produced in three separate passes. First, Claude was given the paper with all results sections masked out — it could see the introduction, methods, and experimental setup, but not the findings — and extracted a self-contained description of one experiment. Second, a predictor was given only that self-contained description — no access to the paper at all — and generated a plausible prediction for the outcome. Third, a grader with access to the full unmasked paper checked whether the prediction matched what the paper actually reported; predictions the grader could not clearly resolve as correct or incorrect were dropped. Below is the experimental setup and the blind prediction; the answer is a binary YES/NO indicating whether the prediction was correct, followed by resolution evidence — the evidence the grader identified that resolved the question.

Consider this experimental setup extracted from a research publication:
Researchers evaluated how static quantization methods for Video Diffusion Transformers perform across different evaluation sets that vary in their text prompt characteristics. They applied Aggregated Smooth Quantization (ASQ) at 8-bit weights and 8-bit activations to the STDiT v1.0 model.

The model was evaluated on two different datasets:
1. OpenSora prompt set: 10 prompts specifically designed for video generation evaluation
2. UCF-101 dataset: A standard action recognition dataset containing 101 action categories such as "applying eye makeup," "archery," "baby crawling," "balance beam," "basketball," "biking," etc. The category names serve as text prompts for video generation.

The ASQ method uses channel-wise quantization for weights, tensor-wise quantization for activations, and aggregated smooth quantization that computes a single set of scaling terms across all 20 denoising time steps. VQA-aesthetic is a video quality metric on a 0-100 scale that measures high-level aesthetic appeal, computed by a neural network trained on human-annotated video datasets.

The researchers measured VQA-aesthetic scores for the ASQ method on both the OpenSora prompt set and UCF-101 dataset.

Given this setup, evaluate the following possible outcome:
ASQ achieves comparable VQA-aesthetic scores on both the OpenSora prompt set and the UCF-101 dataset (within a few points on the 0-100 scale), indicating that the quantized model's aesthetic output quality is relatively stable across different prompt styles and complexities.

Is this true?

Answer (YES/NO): NO